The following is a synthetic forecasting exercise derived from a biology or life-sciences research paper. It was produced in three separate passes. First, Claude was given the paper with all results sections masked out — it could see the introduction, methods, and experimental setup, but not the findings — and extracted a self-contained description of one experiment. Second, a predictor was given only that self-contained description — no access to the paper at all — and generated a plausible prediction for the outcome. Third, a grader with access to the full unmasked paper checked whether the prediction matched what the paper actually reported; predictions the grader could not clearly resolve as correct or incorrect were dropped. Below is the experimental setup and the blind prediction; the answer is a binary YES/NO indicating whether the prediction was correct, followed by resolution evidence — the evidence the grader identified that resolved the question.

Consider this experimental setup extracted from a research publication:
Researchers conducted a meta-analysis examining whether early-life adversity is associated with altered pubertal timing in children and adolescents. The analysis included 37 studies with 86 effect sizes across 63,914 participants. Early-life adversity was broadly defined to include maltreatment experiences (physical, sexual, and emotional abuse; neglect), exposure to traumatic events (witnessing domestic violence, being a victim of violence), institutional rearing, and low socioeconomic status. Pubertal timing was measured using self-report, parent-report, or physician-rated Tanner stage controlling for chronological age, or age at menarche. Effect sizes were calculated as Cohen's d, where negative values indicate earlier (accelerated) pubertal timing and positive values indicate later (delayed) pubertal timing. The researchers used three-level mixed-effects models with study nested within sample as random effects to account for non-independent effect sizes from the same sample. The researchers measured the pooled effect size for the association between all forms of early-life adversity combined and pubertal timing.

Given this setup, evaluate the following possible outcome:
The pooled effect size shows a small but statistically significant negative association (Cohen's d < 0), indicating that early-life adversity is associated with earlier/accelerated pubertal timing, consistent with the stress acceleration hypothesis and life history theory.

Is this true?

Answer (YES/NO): YES